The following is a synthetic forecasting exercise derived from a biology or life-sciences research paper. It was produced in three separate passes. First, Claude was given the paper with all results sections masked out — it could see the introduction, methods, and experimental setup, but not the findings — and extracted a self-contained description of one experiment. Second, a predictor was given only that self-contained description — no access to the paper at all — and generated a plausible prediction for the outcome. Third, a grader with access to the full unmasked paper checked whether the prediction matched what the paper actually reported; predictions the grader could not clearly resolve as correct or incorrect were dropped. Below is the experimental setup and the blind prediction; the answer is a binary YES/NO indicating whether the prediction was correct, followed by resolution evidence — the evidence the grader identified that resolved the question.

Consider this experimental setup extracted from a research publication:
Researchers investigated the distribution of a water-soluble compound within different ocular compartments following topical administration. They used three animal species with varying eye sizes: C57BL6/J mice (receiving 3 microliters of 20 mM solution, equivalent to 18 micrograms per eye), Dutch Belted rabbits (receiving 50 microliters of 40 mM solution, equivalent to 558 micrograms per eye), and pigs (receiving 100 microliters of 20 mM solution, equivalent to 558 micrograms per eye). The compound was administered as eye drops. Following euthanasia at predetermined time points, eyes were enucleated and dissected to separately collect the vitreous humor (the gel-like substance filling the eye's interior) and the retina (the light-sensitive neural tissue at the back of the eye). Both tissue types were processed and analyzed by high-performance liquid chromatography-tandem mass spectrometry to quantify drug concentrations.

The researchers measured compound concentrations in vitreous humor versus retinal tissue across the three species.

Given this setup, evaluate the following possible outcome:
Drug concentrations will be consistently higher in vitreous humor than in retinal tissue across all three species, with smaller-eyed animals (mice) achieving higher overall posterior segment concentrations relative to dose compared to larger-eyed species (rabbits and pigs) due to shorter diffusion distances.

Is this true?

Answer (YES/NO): NO